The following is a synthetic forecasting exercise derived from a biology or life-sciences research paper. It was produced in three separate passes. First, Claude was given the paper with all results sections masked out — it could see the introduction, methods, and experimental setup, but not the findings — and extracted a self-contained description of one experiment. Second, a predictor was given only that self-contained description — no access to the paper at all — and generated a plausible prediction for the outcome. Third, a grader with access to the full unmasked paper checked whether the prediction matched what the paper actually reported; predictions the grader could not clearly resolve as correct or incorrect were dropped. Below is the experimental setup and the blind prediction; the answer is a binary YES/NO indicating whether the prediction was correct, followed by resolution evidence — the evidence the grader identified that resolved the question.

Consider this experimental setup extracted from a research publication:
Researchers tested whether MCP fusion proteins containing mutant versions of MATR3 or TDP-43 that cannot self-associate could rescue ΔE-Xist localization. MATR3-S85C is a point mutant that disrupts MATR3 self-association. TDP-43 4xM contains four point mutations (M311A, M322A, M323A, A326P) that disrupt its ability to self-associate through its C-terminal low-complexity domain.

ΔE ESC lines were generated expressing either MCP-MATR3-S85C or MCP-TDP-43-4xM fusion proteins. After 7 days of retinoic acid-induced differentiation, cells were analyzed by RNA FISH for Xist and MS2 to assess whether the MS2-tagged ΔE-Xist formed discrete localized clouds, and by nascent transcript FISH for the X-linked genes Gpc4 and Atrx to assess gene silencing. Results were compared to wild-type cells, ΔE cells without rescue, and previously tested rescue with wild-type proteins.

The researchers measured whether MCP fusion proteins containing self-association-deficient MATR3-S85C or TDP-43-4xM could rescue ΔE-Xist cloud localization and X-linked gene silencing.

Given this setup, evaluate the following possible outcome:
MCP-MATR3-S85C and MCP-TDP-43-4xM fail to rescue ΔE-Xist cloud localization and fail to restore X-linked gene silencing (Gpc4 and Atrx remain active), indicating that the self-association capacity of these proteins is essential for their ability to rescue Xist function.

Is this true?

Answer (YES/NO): YES